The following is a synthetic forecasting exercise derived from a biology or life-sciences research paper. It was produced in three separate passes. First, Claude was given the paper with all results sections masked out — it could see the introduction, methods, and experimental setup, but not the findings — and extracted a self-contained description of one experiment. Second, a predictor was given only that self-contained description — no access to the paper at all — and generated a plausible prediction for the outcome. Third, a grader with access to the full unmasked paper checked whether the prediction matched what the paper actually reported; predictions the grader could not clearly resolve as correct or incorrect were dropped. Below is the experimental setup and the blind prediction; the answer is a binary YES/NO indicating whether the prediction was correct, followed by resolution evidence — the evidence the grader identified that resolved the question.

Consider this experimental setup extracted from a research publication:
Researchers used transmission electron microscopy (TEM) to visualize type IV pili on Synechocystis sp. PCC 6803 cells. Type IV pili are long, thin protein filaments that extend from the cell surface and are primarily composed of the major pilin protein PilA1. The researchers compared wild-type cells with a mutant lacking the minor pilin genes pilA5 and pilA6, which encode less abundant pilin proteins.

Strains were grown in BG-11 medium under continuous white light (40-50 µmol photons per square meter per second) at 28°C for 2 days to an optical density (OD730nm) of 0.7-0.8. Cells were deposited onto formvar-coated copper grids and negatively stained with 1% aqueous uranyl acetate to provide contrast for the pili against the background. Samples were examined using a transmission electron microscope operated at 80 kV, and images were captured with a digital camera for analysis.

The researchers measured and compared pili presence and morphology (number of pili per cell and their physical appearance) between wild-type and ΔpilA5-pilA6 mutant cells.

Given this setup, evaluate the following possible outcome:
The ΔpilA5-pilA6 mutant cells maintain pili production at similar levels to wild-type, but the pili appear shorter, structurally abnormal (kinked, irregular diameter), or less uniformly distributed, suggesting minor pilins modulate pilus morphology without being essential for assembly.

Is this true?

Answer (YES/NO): NO